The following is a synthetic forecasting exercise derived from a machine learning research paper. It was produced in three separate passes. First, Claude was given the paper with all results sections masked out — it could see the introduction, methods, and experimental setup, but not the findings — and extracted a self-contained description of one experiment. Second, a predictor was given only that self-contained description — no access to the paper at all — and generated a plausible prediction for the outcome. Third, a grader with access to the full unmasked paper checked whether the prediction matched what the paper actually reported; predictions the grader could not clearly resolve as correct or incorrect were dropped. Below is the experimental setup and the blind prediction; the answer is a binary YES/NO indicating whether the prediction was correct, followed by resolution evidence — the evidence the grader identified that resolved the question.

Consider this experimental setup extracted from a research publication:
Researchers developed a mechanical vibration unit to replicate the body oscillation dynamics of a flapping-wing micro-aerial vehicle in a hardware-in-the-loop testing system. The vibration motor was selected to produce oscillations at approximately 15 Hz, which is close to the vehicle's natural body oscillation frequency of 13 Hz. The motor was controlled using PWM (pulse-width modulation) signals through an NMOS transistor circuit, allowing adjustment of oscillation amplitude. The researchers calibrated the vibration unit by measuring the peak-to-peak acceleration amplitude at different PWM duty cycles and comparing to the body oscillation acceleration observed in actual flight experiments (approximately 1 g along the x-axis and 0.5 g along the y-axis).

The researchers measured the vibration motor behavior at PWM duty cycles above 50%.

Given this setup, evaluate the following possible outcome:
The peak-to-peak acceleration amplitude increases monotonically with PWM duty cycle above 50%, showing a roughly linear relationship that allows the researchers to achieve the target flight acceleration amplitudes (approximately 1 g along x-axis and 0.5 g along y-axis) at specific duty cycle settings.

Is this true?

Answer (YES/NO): NO